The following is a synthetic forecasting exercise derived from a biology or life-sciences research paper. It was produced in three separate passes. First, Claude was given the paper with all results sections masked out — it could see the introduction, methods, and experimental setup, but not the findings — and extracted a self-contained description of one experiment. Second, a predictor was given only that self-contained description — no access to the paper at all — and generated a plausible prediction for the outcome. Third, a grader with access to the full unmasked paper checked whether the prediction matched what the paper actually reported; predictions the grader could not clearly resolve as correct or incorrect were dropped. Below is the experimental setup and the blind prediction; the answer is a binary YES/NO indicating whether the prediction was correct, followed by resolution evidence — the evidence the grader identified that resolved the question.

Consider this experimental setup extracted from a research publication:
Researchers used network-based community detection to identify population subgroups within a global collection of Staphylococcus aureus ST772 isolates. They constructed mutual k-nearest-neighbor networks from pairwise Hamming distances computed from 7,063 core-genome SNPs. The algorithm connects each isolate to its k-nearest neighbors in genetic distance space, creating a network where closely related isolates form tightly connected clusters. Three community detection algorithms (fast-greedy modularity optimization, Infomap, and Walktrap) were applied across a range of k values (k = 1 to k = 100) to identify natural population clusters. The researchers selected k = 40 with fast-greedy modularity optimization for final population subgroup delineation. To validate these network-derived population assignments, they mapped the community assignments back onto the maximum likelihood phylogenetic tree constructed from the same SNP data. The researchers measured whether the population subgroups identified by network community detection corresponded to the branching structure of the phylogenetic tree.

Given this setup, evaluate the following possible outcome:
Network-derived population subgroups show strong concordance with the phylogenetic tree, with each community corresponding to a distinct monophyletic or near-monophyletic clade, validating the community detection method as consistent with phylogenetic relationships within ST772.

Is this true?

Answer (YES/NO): YES